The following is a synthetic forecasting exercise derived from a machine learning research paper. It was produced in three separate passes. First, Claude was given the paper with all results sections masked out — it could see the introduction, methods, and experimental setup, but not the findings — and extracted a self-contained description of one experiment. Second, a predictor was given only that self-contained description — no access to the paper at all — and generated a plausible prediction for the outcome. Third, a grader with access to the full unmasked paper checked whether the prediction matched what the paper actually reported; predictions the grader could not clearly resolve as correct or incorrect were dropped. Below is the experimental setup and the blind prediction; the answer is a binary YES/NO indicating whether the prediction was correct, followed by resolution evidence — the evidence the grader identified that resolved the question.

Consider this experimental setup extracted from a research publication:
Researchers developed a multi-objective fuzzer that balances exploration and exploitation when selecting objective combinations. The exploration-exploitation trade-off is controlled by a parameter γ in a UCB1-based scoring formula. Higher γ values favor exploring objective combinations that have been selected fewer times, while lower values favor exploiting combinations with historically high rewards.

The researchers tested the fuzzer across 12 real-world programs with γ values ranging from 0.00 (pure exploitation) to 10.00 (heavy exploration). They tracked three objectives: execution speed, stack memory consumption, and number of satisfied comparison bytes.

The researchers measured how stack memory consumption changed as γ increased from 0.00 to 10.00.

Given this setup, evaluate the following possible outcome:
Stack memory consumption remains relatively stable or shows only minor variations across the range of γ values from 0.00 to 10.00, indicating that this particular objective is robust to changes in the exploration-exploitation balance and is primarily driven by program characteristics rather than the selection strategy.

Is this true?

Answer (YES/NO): NO